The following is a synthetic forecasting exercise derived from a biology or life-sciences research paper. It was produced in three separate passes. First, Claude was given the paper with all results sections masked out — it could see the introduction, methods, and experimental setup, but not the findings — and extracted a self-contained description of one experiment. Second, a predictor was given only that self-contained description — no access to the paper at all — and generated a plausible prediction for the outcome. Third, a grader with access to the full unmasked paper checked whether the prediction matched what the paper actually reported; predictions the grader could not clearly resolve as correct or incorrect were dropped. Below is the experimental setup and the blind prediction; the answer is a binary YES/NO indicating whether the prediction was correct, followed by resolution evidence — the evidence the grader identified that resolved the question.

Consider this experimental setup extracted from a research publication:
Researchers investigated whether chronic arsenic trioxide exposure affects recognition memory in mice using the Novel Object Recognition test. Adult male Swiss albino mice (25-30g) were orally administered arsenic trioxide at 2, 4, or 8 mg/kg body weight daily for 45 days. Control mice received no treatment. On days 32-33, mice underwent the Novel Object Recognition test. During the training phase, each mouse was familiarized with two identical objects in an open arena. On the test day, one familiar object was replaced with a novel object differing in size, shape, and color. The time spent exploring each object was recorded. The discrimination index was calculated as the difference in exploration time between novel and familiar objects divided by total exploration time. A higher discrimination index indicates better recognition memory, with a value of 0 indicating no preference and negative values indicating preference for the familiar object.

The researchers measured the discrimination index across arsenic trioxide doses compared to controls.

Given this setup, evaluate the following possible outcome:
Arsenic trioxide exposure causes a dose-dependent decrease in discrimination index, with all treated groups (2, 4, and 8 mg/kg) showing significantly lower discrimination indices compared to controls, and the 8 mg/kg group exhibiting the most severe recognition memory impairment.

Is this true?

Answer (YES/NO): NO